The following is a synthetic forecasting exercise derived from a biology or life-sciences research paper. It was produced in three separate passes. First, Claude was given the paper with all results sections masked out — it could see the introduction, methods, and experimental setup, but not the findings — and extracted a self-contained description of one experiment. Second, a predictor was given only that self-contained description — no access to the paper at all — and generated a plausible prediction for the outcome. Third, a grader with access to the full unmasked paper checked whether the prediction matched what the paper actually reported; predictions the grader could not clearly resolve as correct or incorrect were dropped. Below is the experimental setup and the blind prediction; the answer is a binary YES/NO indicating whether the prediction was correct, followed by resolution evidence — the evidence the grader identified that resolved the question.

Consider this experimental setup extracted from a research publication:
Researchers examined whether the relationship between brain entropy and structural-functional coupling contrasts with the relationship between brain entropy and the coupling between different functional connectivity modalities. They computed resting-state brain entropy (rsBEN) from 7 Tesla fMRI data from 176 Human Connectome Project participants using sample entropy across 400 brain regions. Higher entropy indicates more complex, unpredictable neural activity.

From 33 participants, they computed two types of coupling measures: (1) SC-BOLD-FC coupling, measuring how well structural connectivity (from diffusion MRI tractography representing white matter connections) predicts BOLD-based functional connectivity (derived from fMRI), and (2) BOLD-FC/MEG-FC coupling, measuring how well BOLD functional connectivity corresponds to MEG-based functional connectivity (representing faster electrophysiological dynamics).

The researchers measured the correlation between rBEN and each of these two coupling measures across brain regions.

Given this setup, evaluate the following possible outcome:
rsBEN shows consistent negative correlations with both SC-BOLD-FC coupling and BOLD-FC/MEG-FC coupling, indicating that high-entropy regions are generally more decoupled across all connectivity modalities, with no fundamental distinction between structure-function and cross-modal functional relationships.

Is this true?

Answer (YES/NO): NO